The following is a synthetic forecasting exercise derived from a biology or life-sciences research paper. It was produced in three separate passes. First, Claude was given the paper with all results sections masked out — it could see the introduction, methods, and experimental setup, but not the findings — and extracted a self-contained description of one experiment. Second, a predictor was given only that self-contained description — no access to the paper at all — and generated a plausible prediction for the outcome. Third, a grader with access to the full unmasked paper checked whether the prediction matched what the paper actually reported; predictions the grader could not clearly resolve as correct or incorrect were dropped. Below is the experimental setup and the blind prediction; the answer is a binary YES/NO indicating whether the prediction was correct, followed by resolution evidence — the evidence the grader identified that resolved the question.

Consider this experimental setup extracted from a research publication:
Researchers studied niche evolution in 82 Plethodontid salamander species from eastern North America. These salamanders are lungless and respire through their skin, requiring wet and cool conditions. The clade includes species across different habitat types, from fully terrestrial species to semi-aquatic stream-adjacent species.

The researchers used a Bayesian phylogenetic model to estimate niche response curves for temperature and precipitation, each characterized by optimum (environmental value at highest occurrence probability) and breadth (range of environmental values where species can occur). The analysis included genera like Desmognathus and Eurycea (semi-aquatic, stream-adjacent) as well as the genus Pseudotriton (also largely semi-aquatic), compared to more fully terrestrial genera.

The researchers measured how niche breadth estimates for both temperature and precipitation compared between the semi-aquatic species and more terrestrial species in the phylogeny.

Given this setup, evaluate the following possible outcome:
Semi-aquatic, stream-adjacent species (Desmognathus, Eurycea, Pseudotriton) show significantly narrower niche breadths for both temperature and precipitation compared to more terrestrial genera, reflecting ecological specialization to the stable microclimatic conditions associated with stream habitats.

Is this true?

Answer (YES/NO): NO